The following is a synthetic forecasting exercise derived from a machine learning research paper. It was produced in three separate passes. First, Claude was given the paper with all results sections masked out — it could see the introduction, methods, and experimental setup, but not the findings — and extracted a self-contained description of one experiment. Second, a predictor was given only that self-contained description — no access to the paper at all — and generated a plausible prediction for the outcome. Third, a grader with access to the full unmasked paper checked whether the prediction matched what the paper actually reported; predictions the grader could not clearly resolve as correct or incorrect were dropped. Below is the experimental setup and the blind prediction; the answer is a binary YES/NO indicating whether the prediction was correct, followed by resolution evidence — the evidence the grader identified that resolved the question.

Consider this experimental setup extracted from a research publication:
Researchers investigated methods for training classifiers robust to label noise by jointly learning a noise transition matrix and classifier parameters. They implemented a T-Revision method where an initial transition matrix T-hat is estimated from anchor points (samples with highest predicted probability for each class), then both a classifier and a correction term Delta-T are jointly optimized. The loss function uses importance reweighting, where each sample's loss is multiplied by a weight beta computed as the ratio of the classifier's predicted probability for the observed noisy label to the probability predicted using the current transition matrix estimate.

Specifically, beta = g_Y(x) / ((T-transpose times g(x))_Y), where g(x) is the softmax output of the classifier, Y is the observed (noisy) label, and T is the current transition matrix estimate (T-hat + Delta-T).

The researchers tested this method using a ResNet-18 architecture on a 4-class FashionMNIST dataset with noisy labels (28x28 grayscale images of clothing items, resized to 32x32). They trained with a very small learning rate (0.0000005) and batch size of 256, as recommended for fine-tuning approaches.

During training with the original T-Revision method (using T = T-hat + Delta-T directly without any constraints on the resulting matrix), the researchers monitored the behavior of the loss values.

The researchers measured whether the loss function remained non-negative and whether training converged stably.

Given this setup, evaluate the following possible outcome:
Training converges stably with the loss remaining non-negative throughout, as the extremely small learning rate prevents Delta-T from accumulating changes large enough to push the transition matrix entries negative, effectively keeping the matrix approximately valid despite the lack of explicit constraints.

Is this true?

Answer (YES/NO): NO